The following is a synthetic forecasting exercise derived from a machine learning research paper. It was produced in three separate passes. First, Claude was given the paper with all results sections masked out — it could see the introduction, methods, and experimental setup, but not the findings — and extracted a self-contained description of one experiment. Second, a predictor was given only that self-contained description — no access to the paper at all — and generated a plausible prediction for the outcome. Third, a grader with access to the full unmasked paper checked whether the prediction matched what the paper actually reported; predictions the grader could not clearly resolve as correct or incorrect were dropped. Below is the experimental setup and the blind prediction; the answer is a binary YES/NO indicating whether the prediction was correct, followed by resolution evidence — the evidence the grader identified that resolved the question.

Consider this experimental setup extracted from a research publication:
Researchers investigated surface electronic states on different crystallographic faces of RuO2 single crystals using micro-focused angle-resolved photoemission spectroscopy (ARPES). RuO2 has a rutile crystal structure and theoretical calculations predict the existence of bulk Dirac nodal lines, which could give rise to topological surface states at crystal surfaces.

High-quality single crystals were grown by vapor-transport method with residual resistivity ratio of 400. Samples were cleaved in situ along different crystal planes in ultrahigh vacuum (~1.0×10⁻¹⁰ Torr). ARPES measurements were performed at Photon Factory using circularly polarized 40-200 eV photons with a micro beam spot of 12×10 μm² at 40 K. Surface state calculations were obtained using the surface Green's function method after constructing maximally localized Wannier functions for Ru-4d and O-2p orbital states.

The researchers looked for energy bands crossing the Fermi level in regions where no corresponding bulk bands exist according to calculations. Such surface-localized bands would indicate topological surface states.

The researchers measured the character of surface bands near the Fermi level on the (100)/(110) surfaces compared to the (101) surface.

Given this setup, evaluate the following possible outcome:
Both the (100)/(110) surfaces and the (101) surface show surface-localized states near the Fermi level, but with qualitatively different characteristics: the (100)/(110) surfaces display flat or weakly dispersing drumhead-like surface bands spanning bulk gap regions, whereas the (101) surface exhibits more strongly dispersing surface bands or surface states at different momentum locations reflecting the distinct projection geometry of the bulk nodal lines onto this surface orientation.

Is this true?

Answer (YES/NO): YES